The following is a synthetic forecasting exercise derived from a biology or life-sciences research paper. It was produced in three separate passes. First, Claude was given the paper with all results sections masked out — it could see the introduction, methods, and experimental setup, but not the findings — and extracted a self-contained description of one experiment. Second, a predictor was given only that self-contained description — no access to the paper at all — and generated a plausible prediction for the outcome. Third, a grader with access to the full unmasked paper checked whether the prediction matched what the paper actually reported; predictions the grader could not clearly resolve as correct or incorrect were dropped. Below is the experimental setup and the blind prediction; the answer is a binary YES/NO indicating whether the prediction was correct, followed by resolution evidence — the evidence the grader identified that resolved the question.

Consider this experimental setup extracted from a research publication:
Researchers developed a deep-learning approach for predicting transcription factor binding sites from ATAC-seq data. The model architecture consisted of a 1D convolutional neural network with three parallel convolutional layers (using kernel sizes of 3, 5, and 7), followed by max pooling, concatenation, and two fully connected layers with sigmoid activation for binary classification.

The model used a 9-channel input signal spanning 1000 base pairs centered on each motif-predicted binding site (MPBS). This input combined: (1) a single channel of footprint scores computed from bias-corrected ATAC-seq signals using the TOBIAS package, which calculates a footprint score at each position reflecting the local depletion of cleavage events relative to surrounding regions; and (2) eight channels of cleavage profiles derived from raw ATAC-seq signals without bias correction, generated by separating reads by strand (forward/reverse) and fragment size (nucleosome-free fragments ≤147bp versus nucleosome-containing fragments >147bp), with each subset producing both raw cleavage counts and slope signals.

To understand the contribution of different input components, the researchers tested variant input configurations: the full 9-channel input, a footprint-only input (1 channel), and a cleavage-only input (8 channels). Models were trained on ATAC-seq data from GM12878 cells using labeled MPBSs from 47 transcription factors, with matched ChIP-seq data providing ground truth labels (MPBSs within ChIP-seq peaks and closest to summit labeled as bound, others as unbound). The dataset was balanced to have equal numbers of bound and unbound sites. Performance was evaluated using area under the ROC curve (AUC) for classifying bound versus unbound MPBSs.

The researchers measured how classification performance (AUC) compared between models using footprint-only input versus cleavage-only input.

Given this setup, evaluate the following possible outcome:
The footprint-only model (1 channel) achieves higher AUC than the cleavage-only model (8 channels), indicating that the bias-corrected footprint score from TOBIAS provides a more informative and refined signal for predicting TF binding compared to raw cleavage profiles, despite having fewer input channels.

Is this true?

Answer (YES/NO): YES